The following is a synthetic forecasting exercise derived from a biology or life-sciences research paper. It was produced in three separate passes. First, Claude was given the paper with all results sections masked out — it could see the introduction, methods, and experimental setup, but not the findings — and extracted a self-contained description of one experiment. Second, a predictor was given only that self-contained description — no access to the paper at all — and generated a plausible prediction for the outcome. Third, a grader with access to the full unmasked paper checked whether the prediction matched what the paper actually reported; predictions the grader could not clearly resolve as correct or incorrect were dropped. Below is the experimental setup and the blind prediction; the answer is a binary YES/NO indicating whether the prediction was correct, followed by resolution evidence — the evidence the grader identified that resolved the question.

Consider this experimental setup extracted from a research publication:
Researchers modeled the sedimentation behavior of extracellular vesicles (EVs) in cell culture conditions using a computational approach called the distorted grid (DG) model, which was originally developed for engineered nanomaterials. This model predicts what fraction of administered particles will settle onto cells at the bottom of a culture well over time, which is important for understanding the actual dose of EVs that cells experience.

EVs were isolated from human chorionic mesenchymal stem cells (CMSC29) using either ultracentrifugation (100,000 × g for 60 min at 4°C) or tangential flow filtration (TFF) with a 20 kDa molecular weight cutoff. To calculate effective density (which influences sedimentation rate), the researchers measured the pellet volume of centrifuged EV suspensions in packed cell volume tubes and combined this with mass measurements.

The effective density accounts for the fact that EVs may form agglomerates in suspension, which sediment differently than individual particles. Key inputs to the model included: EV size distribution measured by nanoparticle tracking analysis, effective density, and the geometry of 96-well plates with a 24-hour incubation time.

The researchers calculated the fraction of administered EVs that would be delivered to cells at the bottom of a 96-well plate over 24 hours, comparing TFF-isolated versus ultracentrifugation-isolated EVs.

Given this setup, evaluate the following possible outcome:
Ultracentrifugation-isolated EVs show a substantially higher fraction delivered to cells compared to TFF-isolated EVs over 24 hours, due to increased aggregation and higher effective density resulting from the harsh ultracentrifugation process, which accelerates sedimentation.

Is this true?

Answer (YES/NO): YES